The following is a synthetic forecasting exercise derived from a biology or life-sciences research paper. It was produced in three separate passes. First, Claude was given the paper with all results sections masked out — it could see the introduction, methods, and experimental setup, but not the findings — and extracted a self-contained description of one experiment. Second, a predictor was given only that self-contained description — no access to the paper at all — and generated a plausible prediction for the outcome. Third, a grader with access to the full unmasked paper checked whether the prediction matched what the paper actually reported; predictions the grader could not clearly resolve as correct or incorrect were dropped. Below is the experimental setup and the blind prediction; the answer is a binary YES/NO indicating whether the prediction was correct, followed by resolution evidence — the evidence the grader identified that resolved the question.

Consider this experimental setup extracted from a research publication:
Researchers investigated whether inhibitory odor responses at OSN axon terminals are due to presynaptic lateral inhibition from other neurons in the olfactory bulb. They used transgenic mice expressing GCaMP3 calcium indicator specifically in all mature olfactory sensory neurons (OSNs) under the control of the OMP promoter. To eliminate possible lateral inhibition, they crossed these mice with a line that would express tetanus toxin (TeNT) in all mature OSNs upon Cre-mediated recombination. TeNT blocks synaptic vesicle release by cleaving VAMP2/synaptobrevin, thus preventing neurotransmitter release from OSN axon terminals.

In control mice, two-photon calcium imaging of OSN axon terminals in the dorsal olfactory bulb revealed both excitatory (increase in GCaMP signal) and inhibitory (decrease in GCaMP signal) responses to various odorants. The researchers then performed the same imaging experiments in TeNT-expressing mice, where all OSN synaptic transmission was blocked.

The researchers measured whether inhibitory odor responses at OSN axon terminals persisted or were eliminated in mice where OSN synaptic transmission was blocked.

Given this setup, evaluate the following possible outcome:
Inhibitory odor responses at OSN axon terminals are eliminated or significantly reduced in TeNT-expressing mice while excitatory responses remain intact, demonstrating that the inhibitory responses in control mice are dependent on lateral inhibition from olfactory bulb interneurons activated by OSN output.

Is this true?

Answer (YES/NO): NO